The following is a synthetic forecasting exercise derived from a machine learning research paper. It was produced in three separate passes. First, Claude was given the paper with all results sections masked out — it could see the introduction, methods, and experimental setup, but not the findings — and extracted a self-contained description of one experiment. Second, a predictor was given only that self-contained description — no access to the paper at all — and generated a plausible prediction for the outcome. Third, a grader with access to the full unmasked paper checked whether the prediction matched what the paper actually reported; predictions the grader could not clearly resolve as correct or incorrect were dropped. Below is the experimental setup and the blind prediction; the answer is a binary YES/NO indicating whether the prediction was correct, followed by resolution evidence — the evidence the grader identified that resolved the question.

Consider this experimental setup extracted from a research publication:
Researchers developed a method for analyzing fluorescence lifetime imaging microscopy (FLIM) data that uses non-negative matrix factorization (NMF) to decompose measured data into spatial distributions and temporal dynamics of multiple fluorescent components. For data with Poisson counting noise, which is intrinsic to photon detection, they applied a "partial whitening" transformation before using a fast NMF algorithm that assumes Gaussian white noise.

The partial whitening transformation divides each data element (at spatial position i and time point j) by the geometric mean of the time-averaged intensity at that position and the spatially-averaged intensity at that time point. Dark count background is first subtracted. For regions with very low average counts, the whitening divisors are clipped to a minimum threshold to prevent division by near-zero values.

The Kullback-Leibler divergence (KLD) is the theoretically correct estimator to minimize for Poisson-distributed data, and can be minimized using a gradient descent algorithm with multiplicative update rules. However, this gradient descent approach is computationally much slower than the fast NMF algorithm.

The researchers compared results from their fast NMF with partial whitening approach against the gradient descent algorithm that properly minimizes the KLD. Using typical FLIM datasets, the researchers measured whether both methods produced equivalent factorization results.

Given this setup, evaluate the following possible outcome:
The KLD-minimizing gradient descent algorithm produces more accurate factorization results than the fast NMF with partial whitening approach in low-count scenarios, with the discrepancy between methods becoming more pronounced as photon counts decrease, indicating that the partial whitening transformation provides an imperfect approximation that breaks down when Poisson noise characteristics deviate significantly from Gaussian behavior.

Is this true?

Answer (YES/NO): NO